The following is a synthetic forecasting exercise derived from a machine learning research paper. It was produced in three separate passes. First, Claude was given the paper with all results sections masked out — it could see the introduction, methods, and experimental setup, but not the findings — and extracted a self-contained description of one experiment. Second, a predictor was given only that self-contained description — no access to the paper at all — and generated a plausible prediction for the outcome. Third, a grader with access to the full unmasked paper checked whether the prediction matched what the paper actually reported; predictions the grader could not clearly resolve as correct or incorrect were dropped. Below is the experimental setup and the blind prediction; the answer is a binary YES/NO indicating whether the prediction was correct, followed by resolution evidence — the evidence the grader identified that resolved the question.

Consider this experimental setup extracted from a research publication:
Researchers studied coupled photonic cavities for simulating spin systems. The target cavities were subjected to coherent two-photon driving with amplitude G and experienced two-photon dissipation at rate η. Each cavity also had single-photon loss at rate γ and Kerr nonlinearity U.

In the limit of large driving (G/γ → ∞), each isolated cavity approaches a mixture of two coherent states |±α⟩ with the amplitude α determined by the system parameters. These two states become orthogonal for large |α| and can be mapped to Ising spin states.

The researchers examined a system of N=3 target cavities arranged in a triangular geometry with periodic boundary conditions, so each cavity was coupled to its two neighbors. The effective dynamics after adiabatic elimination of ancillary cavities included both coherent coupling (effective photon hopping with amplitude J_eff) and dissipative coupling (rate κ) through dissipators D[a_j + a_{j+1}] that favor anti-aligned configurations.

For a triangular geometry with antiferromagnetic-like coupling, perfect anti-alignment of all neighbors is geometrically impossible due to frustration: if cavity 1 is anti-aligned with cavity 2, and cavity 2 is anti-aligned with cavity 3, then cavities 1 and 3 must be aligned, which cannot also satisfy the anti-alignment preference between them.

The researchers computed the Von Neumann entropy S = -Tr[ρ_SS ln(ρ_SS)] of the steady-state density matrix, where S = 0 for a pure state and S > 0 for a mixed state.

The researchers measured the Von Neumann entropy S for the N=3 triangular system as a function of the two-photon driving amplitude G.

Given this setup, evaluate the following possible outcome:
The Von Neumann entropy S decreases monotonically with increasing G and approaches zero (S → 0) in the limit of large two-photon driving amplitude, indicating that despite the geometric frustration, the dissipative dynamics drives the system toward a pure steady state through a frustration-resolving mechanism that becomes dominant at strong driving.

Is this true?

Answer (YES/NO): NO